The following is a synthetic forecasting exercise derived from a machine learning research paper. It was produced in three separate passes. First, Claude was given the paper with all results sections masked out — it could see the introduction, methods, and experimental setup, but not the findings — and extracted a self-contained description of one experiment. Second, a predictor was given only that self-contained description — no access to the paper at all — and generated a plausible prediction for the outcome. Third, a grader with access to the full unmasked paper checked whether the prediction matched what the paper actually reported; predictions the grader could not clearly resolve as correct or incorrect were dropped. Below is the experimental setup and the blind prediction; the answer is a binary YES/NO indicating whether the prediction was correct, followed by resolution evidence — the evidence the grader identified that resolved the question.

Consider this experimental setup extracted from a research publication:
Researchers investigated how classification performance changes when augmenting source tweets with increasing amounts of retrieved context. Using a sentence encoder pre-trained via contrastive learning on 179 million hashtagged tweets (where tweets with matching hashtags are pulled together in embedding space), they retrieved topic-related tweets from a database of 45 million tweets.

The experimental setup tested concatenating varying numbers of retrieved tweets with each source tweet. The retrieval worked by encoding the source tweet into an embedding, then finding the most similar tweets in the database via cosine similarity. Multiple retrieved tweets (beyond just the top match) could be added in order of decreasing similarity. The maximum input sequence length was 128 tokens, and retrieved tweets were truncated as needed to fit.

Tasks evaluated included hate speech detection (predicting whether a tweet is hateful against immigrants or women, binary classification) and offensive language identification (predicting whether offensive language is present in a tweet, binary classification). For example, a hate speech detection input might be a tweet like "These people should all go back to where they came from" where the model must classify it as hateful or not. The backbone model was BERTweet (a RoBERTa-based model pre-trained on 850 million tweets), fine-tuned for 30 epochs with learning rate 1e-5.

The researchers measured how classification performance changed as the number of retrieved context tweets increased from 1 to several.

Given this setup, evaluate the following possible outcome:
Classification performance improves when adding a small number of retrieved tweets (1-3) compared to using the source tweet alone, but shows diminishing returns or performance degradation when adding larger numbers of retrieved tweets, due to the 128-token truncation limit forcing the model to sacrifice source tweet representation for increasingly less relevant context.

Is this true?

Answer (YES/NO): NO